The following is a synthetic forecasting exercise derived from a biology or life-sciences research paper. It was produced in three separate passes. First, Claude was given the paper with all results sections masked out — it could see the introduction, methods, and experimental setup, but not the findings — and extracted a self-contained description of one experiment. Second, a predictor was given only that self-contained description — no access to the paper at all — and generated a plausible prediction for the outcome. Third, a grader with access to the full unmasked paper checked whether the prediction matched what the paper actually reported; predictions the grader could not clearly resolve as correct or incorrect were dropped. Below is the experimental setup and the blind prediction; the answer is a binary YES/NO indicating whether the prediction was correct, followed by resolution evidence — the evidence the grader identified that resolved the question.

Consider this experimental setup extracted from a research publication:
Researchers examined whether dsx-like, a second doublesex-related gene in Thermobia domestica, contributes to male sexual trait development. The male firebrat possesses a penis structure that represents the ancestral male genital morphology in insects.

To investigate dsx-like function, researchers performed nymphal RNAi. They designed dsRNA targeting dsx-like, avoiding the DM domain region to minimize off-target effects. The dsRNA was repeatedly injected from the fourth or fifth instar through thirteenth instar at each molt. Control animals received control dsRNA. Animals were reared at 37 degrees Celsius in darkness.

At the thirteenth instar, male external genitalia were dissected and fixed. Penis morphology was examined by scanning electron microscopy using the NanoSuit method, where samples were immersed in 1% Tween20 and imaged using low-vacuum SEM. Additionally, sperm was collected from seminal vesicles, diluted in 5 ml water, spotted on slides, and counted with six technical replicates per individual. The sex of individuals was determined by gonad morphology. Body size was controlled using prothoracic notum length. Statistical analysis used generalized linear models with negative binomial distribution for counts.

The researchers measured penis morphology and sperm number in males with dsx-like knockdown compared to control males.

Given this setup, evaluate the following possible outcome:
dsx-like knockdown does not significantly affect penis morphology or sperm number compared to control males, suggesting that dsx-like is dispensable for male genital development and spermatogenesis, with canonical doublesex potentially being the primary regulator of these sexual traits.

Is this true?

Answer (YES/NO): YES